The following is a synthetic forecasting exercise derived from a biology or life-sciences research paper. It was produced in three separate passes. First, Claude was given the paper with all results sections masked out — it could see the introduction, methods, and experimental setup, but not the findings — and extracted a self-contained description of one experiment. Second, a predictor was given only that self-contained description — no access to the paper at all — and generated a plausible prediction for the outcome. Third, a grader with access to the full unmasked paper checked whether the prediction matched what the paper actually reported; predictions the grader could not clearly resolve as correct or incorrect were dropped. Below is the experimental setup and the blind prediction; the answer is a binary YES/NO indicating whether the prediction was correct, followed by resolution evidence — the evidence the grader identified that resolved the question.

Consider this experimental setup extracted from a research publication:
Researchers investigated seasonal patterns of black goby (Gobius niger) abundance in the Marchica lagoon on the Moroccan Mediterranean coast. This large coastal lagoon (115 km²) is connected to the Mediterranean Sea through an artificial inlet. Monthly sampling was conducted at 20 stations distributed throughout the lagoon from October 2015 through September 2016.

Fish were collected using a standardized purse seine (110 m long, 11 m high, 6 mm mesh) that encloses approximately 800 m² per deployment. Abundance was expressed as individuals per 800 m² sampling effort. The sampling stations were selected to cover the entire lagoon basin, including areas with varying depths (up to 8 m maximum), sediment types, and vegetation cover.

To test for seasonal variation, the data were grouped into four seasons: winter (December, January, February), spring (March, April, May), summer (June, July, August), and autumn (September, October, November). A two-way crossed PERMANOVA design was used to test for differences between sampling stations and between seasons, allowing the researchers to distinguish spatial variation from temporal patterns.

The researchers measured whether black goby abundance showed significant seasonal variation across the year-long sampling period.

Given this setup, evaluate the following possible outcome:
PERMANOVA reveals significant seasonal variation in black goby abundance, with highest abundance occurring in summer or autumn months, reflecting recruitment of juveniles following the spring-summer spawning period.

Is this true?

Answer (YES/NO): NO